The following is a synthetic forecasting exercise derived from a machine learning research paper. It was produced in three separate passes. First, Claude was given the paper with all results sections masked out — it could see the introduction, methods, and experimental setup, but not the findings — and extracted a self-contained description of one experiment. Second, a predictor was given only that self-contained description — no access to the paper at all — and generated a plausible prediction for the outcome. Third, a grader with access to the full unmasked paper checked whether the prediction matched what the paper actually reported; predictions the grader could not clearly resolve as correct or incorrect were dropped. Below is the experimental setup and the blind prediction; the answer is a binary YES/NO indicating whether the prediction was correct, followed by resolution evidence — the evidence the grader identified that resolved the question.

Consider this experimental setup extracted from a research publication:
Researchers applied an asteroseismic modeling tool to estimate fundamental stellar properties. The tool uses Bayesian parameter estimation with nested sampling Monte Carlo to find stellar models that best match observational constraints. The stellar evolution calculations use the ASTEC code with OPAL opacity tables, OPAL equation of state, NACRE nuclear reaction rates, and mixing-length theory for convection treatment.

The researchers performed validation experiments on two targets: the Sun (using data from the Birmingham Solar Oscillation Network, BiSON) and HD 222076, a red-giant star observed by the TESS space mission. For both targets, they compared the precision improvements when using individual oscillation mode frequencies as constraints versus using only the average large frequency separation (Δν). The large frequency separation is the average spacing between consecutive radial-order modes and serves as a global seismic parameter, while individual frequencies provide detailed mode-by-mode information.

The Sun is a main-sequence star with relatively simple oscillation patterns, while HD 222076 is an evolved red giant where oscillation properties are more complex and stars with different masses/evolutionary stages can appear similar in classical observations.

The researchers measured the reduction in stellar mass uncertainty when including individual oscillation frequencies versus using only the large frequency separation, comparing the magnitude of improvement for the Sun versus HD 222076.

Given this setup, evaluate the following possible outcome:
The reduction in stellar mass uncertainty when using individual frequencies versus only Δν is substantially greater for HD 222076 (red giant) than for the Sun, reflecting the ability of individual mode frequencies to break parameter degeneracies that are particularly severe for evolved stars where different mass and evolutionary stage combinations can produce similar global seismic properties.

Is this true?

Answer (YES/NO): YES